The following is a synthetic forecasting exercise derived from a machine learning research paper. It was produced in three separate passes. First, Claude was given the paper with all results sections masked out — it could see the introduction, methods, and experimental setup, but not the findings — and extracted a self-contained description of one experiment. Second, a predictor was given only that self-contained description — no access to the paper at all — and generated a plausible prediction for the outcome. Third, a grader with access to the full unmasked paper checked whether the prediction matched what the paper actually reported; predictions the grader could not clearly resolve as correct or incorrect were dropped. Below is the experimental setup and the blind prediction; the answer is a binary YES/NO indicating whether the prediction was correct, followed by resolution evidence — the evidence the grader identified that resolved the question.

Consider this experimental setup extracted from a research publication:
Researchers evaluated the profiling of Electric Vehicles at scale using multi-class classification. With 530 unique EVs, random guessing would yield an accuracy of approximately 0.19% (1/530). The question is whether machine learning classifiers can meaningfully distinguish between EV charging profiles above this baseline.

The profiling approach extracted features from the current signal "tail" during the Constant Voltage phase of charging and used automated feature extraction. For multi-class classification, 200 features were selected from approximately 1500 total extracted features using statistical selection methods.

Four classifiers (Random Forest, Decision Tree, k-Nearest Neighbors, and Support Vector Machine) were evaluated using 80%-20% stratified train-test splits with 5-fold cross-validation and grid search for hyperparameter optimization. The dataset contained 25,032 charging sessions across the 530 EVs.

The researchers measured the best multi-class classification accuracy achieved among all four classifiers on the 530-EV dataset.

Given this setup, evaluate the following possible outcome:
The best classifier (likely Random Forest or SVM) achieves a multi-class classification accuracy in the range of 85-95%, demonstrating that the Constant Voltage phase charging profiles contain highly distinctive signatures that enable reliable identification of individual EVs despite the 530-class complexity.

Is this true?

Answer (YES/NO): NO